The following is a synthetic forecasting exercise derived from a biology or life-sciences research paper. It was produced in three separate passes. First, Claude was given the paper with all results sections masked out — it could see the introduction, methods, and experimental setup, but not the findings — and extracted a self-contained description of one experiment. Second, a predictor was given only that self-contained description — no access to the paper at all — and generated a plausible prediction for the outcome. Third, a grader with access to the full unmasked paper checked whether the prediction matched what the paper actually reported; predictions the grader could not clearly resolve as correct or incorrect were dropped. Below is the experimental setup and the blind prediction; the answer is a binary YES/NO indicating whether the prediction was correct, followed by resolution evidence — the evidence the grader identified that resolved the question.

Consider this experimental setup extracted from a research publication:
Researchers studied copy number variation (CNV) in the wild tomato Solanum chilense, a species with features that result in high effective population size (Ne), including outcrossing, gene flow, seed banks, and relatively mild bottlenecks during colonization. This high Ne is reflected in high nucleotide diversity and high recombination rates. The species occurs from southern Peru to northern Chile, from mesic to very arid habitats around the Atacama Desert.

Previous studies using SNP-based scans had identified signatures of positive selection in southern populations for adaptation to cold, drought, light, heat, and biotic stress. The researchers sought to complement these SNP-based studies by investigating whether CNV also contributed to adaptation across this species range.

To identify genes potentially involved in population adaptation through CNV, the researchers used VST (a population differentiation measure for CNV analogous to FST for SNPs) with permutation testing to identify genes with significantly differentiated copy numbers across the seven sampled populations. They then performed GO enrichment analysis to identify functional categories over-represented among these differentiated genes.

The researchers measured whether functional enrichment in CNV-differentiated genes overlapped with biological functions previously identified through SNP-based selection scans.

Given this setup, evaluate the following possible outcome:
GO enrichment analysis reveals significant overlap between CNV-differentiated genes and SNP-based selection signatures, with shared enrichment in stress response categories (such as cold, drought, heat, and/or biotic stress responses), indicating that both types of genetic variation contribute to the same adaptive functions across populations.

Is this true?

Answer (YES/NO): YES